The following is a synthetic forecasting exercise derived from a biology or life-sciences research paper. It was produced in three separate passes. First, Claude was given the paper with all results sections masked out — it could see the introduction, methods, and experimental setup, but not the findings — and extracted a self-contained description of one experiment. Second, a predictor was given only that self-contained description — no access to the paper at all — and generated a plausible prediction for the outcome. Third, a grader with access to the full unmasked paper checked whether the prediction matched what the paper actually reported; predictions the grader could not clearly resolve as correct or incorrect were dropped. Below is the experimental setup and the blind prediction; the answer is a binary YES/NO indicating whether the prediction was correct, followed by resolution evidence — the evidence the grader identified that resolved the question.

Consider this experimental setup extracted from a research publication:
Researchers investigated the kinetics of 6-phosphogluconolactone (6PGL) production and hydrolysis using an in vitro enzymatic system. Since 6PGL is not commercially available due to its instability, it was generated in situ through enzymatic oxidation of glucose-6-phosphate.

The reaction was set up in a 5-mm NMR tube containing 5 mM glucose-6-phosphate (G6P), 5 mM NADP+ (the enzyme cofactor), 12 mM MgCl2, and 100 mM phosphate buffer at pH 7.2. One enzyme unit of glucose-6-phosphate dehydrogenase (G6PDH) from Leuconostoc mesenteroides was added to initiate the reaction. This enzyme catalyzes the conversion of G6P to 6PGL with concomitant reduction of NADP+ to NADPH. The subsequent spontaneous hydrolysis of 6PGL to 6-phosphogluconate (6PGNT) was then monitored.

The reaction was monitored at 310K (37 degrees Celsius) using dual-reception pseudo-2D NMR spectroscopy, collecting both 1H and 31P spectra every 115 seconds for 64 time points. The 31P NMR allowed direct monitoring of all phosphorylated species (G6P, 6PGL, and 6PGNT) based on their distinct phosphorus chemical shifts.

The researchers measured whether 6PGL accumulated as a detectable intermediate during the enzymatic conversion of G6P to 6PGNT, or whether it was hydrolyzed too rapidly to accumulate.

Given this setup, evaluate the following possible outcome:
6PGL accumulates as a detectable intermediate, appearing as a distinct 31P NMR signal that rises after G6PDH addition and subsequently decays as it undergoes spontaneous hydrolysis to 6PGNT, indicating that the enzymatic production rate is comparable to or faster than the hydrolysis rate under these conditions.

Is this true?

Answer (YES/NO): YES